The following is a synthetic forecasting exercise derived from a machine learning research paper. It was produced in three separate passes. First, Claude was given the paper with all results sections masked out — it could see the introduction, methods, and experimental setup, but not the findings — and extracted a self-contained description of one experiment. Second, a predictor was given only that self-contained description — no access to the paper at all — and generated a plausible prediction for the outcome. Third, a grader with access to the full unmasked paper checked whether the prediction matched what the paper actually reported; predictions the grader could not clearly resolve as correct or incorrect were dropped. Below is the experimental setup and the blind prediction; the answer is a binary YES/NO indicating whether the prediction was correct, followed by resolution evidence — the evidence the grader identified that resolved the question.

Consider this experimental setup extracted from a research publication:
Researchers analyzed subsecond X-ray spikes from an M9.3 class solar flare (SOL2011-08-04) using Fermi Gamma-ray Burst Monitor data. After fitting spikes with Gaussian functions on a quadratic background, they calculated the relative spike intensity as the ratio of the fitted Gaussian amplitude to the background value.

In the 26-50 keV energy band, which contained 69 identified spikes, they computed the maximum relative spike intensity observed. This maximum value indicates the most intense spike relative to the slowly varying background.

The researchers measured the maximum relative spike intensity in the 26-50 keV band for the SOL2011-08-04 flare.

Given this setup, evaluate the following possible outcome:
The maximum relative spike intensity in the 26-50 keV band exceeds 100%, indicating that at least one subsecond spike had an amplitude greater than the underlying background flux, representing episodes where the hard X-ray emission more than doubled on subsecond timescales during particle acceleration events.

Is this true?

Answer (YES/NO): YES